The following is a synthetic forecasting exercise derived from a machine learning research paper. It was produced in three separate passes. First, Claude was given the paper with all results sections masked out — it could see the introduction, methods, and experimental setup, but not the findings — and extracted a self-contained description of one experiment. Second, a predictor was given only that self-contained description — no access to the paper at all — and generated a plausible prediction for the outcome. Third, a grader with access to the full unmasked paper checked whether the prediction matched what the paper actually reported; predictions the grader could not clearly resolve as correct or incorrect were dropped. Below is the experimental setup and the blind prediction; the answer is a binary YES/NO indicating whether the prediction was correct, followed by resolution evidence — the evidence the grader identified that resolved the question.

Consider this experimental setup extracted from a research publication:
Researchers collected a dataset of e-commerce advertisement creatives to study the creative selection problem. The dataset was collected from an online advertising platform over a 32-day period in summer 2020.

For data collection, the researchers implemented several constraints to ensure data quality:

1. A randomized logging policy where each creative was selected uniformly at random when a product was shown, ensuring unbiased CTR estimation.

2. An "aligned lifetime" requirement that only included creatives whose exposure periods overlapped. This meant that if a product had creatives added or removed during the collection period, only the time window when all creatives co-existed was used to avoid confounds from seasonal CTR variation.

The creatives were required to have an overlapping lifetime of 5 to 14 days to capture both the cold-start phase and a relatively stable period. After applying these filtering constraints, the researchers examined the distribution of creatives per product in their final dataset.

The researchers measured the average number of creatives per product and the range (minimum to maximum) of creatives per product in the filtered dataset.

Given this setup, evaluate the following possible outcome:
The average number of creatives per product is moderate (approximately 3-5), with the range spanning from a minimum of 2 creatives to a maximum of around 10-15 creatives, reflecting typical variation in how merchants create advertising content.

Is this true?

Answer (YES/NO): NO